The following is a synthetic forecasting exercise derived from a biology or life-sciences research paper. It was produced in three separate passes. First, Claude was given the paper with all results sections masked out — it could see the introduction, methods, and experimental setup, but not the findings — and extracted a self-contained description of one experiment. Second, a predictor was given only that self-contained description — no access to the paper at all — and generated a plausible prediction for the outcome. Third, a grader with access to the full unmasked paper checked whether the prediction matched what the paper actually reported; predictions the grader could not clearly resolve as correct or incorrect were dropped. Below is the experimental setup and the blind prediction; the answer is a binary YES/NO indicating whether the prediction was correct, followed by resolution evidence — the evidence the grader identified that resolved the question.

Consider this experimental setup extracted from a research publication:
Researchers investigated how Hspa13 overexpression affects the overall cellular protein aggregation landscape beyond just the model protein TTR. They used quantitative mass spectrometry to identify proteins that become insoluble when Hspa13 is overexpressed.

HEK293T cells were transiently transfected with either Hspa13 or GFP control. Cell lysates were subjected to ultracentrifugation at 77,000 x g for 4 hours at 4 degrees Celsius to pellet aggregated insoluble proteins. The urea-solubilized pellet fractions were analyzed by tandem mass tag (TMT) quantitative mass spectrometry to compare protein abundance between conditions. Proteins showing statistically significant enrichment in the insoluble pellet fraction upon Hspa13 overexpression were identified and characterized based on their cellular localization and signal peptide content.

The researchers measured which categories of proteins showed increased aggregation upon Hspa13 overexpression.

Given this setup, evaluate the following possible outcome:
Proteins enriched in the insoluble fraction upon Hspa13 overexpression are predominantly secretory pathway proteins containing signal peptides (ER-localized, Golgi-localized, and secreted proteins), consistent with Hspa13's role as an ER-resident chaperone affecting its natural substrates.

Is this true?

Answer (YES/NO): NO